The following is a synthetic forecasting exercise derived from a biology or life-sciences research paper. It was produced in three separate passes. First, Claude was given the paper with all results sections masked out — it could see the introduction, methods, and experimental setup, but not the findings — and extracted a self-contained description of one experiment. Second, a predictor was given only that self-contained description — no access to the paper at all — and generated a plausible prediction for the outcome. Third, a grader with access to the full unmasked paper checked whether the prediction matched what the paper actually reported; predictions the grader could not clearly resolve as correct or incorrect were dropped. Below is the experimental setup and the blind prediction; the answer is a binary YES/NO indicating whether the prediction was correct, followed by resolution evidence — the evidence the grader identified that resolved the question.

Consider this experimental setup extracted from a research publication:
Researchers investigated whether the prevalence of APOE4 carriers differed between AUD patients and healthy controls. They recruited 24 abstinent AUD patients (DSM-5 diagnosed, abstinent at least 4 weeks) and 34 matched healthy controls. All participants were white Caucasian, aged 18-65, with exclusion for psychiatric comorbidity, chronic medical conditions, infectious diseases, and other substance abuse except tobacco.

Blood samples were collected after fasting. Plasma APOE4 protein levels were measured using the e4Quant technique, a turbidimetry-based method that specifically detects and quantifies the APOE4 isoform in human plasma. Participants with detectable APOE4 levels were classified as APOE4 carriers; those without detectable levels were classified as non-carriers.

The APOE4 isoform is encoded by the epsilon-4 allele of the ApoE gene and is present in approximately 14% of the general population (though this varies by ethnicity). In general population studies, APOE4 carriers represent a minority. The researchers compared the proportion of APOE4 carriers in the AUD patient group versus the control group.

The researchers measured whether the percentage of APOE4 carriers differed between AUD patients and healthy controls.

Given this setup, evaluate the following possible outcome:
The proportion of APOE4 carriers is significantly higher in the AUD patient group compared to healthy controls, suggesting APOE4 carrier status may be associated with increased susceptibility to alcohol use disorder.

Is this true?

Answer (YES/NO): NO